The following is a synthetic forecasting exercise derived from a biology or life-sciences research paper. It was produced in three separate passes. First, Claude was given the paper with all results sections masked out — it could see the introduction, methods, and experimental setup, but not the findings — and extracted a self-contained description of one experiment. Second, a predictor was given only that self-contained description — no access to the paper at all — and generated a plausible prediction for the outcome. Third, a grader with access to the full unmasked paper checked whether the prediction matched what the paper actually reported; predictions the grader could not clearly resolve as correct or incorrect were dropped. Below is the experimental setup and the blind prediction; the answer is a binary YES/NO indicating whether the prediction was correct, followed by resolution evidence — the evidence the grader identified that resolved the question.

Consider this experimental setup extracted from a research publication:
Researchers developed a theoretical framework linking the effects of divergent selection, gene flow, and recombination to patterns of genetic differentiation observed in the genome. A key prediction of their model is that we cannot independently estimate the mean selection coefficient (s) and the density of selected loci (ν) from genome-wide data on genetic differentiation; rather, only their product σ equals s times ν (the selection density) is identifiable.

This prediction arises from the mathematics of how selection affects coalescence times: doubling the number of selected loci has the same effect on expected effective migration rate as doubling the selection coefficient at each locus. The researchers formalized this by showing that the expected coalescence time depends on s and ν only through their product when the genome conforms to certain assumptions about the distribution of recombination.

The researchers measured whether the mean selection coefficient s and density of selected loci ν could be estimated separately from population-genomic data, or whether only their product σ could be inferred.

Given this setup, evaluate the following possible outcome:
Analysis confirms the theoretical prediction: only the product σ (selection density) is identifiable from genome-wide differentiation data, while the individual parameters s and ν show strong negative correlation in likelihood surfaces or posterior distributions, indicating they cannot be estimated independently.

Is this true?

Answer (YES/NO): YES